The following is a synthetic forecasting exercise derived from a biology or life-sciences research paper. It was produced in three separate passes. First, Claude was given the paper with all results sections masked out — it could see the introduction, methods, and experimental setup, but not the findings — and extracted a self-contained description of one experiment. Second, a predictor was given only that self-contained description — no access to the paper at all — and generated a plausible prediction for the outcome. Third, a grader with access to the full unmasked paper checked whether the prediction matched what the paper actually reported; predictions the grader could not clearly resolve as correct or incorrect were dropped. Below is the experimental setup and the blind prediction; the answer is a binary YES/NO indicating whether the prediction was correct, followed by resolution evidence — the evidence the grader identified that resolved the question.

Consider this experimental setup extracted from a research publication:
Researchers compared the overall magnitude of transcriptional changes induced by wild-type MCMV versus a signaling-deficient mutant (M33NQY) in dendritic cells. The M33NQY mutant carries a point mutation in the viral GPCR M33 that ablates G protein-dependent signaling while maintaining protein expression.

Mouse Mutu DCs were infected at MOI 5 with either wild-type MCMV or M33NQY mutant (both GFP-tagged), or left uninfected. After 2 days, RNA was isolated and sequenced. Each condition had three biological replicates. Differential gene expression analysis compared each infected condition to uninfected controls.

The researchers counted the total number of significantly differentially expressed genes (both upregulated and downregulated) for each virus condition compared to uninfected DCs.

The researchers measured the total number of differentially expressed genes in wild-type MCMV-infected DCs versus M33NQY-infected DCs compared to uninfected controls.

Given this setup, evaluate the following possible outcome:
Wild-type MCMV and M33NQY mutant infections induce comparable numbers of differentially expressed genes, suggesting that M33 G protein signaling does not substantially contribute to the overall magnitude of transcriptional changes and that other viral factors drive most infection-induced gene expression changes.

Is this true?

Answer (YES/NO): YES